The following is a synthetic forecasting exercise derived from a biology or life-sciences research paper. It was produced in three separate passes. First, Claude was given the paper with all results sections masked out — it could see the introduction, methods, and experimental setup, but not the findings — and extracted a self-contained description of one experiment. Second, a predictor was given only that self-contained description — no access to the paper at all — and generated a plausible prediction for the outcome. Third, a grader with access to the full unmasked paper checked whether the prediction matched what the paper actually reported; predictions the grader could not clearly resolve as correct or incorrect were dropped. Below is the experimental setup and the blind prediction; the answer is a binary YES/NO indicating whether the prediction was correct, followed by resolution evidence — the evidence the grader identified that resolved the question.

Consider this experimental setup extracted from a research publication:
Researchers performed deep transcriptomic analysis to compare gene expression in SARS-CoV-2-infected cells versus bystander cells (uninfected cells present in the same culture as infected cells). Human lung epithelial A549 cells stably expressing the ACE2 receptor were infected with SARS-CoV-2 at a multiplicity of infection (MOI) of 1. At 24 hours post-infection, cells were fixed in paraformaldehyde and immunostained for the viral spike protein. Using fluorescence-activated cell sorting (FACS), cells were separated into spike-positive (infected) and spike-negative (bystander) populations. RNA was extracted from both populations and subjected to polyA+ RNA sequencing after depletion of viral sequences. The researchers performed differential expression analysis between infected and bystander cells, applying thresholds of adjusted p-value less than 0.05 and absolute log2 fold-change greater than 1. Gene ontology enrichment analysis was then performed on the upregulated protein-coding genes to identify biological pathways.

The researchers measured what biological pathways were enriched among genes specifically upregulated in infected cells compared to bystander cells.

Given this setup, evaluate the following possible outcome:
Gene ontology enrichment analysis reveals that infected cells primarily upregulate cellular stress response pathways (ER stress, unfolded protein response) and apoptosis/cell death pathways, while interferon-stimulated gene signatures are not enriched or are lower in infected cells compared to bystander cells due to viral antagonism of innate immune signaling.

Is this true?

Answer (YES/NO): NO